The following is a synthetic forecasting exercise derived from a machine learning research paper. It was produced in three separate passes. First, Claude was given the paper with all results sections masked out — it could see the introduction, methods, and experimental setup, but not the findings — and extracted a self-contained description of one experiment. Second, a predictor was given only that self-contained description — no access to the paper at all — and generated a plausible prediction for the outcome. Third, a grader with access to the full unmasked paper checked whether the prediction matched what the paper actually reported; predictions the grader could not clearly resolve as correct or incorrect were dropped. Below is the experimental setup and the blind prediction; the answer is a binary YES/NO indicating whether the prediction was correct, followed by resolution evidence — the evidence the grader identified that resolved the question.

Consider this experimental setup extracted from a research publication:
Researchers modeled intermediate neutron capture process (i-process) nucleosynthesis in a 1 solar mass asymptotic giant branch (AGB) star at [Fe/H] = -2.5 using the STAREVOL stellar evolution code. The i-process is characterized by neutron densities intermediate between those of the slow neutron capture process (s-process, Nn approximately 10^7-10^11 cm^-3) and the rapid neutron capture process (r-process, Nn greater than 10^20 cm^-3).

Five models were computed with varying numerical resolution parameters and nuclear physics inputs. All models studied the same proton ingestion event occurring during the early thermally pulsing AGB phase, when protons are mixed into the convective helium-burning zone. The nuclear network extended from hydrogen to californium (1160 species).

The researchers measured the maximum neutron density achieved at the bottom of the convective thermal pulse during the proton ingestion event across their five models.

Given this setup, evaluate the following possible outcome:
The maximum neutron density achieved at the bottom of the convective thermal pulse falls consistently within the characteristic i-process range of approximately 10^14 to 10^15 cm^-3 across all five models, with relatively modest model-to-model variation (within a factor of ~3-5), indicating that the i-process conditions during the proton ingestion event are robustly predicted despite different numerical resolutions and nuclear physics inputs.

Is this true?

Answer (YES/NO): YES